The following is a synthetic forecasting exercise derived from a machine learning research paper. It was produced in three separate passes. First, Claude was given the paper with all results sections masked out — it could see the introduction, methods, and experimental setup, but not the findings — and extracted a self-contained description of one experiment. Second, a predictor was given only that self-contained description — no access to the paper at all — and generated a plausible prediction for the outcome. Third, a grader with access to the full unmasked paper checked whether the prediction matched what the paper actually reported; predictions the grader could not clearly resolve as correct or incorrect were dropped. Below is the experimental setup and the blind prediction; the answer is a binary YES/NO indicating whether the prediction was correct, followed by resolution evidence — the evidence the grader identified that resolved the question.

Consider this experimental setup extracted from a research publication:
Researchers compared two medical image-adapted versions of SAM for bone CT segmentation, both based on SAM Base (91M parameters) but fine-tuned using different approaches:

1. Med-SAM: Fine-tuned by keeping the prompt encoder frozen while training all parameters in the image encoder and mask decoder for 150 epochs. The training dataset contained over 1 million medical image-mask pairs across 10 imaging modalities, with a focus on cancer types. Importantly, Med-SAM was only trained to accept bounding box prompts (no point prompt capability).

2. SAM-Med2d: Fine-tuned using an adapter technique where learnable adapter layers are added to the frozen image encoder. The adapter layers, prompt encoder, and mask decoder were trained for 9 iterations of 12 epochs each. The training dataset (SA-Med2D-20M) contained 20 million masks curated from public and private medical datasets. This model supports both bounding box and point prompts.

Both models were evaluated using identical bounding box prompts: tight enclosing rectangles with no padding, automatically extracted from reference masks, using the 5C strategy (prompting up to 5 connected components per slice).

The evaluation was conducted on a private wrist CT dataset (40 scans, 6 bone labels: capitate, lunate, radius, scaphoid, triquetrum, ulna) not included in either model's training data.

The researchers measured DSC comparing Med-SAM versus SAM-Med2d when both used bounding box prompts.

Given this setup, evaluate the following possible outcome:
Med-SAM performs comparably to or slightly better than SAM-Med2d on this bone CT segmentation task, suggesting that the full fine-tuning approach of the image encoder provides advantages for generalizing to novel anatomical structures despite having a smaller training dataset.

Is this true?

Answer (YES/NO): NO